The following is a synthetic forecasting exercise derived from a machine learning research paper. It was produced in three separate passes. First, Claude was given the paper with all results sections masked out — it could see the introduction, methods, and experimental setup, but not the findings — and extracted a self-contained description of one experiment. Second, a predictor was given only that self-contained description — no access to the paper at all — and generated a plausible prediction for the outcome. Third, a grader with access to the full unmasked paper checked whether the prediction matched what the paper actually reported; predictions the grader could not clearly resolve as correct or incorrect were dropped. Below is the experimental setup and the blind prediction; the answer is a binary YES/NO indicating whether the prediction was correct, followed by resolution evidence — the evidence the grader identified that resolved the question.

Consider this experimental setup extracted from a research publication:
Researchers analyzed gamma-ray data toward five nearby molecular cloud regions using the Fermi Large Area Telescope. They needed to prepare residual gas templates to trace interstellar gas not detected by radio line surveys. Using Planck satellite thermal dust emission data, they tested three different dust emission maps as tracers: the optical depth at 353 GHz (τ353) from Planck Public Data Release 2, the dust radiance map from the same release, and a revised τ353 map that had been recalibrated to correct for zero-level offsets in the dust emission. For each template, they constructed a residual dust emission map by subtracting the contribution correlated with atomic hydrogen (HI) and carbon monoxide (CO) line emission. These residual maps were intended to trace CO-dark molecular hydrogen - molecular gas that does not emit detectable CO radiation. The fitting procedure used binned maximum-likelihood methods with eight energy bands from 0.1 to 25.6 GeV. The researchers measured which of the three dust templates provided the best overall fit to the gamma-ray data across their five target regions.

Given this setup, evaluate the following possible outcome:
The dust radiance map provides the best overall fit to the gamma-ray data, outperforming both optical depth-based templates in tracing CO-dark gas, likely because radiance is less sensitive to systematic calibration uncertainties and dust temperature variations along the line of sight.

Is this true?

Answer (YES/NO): NO